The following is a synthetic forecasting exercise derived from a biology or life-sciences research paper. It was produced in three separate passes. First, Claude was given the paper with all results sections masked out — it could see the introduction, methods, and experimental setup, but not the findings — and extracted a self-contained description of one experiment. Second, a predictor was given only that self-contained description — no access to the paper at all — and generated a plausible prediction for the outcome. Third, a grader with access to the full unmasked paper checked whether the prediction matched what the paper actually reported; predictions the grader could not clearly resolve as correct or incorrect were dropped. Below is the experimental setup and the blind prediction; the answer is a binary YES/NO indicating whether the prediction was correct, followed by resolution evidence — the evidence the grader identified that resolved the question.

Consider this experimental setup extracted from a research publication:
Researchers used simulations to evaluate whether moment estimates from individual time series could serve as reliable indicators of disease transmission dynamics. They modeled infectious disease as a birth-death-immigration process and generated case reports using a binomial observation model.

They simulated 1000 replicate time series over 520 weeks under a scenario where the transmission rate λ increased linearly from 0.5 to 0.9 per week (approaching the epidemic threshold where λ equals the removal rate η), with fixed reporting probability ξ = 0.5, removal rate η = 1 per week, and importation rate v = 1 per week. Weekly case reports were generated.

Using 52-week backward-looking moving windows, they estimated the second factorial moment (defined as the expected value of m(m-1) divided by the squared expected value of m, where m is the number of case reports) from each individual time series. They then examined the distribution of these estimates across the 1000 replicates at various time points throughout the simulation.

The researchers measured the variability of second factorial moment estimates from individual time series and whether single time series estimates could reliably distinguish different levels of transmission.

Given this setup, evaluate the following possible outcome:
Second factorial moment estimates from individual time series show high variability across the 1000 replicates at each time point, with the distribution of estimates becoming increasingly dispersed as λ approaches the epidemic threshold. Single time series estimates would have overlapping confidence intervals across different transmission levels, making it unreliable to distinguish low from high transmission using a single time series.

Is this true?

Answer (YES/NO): YES